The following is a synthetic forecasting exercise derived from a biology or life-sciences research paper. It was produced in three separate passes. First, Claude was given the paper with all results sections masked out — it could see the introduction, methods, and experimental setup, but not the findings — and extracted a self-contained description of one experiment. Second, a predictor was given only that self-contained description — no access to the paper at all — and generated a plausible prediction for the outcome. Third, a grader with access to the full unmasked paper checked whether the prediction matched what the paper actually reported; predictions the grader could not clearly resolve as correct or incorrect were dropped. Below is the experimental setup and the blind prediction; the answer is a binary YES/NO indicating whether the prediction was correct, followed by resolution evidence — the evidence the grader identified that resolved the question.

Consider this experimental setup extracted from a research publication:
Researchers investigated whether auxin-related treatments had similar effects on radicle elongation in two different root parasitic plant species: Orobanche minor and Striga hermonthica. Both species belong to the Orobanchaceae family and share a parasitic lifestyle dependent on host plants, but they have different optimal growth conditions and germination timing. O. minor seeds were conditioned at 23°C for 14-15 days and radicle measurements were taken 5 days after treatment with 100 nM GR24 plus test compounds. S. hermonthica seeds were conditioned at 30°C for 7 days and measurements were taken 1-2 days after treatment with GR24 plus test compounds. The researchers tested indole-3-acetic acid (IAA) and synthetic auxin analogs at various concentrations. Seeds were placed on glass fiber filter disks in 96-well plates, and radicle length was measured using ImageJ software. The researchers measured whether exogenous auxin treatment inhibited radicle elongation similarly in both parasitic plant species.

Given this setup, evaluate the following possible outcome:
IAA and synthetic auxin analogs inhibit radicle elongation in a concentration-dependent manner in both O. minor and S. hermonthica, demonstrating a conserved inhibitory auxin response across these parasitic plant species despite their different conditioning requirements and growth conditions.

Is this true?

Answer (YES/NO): YES